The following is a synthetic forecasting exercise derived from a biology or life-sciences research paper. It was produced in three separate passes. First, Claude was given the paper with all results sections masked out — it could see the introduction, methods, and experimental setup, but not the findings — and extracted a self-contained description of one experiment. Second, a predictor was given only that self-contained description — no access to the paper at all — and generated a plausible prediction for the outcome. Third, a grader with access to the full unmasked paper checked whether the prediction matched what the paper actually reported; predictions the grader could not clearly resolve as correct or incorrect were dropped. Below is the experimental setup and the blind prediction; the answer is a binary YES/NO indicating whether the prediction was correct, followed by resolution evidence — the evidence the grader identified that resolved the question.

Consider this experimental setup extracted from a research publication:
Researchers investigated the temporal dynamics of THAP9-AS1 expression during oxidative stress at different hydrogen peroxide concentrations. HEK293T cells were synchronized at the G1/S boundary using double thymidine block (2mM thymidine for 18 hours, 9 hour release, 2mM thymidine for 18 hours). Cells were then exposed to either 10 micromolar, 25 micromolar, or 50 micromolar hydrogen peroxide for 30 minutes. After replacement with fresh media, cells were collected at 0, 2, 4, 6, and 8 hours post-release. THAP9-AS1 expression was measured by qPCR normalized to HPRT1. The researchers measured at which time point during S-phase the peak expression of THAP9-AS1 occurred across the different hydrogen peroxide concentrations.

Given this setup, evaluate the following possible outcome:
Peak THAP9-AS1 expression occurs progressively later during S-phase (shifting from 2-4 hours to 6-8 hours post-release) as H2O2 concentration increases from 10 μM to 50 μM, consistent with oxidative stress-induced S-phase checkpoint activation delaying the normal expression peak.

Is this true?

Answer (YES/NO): NO